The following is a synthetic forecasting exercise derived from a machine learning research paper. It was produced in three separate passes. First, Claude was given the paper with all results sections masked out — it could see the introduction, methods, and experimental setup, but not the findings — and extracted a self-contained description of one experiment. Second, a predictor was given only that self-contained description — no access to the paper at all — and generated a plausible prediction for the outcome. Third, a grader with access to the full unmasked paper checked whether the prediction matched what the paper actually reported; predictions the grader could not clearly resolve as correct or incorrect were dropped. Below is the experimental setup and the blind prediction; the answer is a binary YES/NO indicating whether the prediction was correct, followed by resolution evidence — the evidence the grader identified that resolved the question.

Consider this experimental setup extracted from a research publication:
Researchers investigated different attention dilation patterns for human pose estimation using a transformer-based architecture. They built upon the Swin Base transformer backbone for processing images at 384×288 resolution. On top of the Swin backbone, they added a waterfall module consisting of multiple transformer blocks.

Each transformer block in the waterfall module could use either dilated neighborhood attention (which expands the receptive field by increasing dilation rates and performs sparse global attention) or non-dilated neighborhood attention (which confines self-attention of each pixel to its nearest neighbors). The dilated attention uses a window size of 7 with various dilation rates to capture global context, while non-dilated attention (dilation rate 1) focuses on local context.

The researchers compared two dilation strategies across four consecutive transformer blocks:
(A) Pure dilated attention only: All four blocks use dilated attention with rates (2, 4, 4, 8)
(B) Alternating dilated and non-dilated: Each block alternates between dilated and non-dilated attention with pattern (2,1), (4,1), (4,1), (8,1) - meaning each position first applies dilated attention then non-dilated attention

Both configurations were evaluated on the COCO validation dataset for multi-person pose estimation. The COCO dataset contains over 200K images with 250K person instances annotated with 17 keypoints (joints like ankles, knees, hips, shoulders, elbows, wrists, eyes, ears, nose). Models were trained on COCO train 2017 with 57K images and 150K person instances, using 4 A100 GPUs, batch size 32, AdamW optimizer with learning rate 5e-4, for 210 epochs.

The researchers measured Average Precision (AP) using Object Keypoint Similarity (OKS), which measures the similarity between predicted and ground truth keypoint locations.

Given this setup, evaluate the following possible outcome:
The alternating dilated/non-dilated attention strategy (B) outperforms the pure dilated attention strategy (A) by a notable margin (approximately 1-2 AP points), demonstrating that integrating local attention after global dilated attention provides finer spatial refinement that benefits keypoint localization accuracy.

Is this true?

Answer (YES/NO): NO